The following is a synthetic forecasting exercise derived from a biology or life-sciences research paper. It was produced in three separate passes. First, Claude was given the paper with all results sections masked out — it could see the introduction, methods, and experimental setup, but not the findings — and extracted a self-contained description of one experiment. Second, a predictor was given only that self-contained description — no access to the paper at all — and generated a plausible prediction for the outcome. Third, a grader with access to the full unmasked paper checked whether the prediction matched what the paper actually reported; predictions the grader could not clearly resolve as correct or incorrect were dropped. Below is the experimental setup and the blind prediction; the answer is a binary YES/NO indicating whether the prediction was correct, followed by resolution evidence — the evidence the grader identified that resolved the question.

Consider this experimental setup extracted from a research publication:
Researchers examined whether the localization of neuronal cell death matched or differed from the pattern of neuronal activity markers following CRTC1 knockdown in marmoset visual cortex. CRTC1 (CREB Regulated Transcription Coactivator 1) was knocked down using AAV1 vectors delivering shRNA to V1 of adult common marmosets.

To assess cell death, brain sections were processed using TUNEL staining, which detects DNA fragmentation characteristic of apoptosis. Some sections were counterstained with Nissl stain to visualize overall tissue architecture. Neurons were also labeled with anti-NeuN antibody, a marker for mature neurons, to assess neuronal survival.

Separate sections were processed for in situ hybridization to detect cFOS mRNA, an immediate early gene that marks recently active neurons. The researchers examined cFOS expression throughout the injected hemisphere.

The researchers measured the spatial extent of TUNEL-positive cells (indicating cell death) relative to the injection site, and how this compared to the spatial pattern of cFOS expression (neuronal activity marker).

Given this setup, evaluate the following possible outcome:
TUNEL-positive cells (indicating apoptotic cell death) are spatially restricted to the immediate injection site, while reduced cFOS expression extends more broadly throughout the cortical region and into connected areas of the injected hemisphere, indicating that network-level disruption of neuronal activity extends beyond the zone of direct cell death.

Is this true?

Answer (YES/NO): NO